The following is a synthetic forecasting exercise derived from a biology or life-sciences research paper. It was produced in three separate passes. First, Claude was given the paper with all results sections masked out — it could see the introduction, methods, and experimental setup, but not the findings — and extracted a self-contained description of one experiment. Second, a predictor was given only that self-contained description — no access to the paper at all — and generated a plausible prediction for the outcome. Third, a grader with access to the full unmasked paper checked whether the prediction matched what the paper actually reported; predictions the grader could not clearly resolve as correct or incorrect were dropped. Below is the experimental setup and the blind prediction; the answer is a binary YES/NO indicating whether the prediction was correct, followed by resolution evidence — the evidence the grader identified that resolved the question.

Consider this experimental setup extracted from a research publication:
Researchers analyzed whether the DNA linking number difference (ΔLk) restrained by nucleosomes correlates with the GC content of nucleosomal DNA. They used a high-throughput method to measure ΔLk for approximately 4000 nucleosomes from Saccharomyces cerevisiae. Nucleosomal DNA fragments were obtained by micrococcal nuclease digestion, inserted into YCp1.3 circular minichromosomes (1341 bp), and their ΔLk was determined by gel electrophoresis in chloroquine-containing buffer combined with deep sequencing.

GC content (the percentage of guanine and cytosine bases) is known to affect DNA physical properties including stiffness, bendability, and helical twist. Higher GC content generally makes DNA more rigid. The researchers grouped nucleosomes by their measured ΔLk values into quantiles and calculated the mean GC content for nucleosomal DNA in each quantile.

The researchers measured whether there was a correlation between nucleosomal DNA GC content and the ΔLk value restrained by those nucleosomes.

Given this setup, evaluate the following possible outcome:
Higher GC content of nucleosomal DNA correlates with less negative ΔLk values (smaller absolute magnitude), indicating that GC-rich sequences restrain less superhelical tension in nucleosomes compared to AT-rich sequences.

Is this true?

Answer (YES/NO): YES